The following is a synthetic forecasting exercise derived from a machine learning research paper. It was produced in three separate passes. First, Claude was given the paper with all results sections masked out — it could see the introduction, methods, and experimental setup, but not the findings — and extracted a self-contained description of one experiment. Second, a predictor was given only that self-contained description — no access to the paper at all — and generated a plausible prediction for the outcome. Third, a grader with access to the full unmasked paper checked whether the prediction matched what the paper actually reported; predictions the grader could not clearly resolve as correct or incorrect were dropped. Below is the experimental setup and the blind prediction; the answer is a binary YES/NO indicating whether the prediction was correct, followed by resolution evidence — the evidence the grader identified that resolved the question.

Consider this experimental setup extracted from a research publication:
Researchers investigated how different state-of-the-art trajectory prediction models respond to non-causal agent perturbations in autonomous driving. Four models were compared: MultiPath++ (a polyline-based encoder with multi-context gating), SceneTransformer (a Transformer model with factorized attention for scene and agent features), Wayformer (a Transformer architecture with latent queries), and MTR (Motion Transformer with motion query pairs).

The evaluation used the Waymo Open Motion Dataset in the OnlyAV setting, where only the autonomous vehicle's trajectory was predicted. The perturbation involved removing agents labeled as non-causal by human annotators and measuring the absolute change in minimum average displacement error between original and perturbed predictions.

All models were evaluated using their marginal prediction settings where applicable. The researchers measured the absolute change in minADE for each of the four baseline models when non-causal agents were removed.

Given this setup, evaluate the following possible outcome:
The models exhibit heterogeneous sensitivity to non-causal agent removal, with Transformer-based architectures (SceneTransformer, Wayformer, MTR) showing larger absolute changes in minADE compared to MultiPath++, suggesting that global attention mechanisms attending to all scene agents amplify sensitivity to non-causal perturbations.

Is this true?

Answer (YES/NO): NO